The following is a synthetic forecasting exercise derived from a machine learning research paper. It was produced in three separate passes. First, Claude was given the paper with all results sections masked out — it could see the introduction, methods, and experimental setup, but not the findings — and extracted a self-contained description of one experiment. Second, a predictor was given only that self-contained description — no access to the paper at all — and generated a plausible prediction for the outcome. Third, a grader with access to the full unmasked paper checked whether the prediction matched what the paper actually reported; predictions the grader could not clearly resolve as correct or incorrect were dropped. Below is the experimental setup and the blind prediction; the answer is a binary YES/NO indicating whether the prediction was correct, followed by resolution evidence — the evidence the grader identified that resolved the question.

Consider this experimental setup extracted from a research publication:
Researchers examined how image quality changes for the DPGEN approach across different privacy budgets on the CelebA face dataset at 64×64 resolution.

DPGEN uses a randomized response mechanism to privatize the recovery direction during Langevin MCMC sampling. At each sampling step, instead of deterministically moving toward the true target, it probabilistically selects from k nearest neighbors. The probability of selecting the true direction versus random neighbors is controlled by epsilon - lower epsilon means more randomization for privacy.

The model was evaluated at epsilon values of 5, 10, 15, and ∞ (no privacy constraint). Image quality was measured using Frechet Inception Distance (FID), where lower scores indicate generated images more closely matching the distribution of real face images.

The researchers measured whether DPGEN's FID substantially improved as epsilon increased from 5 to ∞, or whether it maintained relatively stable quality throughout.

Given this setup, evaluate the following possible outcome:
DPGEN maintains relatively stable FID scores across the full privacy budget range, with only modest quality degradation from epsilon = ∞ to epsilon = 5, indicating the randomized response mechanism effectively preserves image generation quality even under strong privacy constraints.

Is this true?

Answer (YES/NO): NO